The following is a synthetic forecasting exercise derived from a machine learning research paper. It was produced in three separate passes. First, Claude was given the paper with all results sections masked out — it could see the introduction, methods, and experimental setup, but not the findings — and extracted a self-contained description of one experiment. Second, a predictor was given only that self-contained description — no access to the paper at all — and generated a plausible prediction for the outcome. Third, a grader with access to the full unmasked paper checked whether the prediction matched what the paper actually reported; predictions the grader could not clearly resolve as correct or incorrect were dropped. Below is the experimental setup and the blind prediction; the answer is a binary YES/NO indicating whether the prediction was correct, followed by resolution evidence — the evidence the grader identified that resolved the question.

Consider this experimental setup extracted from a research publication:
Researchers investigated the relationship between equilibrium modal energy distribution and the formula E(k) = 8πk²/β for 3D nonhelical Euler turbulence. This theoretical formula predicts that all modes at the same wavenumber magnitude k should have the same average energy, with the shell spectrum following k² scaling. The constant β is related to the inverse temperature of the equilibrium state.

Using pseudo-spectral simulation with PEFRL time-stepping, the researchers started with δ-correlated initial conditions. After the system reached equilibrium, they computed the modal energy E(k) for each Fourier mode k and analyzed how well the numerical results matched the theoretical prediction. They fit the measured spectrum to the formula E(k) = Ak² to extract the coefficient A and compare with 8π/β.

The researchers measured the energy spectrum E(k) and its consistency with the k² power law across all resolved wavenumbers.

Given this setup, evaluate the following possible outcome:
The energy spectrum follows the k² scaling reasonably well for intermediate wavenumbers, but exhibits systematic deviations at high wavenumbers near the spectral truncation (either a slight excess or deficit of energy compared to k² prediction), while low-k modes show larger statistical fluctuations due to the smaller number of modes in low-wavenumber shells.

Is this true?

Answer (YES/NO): NO